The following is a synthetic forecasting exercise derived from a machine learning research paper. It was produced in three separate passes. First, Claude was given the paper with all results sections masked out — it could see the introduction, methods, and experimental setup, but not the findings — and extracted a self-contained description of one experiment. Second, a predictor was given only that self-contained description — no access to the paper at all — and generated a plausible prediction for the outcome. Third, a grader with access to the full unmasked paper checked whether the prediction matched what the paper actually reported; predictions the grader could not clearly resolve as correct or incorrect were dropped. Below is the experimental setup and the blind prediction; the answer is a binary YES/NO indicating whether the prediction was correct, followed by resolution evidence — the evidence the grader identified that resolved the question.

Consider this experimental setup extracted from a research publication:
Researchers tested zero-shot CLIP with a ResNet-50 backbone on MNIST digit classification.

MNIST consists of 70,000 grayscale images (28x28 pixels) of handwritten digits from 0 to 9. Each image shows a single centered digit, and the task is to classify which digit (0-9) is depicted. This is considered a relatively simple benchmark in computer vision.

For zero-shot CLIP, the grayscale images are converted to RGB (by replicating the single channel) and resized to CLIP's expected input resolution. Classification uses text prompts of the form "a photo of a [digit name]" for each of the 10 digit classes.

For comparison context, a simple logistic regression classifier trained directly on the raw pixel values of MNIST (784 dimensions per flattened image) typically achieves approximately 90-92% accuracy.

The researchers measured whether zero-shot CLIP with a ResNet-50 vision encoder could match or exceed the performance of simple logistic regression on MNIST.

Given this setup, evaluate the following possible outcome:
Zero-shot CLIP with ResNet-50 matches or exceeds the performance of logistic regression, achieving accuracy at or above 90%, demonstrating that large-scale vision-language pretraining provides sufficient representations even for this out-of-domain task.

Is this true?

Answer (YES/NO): NO